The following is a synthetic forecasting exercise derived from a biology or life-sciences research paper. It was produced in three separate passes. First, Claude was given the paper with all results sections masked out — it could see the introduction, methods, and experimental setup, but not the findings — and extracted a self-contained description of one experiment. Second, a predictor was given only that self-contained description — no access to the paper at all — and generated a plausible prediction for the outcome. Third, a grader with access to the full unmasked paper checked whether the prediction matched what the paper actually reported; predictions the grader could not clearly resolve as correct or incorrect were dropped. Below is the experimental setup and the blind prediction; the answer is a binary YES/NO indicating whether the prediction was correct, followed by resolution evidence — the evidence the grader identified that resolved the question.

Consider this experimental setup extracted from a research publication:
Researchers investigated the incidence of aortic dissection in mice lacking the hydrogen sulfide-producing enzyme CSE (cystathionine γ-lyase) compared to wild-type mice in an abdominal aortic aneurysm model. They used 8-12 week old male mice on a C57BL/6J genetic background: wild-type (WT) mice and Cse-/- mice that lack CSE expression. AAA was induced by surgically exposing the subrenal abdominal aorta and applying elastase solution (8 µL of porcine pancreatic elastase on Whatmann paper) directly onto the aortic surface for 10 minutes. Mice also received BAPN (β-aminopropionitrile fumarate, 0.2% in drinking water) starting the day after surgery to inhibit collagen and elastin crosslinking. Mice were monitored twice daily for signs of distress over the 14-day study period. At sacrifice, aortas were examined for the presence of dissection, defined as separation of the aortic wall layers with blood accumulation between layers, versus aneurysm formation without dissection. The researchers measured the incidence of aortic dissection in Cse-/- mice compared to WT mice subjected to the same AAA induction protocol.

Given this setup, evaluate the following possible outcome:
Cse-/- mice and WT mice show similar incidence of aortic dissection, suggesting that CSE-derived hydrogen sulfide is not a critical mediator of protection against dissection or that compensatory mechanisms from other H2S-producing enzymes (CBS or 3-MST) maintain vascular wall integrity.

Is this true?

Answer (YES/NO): NO